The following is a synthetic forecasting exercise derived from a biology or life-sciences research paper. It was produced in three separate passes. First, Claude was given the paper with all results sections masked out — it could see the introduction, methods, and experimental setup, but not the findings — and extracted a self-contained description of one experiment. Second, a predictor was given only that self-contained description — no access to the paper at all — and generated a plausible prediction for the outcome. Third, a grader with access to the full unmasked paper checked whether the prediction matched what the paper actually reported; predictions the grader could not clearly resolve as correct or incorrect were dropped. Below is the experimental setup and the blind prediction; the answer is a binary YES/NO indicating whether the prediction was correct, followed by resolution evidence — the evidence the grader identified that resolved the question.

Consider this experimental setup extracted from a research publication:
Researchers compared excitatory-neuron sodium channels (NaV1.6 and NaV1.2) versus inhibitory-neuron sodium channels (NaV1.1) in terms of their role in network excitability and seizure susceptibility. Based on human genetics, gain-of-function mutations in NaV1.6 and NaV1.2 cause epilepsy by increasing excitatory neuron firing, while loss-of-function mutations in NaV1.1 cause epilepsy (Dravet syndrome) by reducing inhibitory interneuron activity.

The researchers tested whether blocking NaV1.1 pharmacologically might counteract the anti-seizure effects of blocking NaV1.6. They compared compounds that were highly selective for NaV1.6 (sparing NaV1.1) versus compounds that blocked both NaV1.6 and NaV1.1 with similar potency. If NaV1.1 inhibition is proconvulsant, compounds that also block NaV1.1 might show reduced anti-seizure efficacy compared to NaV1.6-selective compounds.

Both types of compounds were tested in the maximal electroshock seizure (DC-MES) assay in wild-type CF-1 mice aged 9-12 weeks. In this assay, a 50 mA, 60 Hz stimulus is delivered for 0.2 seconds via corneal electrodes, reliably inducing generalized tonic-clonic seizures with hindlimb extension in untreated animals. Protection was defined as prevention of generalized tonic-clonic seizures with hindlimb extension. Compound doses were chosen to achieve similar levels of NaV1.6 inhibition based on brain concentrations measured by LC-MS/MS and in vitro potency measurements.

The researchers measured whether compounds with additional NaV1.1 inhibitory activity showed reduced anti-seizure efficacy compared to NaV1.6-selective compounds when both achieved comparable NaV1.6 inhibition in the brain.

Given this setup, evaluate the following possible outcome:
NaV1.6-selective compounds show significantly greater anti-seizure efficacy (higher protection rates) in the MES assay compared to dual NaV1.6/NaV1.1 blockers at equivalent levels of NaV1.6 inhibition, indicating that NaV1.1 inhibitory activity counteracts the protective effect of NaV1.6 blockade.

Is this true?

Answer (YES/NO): NO